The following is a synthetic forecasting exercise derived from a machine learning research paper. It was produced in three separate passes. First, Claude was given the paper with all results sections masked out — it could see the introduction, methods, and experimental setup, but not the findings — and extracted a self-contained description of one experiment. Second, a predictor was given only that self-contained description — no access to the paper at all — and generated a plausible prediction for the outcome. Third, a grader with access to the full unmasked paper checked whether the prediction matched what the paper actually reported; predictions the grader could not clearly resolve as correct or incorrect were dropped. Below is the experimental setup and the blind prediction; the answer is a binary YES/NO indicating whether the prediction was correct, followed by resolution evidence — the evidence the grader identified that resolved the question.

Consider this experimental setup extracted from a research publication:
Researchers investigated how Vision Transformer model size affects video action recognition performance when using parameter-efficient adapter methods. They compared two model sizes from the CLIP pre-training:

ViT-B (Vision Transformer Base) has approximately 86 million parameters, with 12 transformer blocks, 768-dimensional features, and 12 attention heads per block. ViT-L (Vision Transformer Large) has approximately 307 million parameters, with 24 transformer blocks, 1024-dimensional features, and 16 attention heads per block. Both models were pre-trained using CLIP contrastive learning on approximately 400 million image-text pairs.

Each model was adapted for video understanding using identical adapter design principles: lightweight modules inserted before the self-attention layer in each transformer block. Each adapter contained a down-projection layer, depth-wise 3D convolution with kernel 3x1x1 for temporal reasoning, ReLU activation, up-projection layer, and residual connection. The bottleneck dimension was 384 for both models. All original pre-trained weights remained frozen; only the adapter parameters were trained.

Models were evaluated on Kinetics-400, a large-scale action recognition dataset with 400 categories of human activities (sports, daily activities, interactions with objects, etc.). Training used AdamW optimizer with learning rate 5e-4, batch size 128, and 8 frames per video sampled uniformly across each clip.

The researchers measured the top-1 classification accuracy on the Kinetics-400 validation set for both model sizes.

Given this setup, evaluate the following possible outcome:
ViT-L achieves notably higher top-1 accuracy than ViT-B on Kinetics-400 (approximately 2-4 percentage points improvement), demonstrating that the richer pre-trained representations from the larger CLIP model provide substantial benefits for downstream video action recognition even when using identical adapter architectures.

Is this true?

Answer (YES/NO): YES